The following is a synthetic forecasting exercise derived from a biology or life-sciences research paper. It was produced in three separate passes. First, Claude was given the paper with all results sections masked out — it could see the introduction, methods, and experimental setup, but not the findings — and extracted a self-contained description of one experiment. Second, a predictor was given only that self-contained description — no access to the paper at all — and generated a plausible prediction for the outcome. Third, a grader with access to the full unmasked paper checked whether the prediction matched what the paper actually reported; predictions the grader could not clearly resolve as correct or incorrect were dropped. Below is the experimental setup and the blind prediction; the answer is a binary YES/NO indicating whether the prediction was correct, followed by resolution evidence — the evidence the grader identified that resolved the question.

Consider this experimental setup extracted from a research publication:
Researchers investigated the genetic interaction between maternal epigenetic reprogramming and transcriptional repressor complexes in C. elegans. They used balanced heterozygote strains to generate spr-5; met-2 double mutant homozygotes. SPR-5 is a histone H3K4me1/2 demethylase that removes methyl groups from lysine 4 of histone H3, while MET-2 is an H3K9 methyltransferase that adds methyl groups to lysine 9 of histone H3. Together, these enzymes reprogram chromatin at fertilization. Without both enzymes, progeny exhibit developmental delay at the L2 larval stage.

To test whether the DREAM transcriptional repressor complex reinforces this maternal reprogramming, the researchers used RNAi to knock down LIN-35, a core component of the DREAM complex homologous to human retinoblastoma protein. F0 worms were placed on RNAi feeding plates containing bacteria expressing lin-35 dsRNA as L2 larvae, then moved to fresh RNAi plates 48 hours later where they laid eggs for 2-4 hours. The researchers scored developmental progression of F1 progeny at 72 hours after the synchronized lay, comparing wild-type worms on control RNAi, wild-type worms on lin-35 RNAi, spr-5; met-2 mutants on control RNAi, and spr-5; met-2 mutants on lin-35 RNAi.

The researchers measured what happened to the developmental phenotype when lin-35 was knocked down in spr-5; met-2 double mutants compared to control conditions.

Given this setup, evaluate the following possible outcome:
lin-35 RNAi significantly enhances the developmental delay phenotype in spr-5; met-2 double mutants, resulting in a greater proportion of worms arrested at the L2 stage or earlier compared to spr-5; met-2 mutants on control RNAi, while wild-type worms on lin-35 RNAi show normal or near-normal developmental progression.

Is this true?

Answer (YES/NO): YES